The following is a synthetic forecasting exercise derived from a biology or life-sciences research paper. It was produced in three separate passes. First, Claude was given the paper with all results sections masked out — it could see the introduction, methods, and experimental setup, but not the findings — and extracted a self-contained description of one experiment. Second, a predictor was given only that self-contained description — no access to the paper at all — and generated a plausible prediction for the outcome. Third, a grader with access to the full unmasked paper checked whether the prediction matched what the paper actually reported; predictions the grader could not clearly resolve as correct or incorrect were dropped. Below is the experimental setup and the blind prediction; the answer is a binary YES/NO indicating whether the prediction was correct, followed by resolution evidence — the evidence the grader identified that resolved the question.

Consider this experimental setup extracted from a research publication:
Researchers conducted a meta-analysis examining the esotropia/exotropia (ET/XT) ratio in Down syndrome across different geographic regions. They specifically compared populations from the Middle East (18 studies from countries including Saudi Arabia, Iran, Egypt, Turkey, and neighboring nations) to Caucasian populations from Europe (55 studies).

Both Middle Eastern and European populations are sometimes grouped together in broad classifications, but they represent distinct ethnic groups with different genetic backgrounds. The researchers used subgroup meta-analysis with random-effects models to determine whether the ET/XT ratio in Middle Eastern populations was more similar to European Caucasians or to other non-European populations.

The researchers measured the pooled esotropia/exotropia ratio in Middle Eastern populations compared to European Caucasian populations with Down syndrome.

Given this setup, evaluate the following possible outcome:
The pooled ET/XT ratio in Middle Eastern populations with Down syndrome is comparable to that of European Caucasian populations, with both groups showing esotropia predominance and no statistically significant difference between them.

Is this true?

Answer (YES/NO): YES